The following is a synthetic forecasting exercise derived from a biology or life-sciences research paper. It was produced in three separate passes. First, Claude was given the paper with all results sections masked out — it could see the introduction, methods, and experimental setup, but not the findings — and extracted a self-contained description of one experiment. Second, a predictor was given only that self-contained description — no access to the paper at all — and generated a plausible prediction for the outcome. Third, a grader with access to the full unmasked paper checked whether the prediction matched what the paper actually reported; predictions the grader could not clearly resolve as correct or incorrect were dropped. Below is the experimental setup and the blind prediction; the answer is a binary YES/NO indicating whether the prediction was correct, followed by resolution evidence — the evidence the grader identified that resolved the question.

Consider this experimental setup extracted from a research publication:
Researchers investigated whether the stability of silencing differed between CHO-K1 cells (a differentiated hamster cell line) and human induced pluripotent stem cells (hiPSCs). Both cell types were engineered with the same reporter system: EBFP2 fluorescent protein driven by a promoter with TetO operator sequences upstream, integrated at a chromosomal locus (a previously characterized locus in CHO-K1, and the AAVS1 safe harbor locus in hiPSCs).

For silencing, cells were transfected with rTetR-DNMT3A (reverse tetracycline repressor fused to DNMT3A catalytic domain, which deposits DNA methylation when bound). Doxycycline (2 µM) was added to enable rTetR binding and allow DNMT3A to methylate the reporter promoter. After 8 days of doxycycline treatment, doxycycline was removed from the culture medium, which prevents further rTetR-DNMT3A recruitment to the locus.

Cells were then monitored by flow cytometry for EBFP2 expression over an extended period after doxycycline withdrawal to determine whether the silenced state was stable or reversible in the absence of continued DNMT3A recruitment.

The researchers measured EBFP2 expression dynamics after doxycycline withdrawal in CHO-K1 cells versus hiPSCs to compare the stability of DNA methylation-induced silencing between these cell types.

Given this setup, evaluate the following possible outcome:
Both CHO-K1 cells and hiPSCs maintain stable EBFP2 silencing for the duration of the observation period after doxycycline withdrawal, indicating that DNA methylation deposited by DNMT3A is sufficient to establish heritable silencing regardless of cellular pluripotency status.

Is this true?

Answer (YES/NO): YES